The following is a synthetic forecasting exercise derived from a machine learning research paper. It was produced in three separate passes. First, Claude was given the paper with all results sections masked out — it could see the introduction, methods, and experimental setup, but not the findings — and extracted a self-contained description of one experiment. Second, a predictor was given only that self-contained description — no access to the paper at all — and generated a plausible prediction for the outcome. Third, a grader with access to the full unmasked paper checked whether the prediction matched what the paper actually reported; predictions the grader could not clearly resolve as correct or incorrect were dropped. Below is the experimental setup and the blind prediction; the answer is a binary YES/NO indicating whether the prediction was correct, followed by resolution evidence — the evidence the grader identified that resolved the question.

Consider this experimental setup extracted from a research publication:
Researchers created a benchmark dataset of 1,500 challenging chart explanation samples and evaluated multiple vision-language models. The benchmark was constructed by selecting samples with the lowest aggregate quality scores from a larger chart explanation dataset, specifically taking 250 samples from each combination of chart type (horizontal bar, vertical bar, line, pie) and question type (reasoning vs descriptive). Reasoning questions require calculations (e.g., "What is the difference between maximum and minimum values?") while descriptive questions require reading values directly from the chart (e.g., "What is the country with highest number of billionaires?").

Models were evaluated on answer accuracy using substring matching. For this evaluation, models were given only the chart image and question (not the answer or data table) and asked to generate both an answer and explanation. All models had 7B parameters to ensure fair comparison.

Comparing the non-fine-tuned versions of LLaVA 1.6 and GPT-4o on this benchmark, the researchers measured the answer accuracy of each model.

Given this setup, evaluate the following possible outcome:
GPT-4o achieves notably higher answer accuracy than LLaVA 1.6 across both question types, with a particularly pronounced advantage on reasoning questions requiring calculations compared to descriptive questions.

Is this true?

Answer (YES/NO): YES